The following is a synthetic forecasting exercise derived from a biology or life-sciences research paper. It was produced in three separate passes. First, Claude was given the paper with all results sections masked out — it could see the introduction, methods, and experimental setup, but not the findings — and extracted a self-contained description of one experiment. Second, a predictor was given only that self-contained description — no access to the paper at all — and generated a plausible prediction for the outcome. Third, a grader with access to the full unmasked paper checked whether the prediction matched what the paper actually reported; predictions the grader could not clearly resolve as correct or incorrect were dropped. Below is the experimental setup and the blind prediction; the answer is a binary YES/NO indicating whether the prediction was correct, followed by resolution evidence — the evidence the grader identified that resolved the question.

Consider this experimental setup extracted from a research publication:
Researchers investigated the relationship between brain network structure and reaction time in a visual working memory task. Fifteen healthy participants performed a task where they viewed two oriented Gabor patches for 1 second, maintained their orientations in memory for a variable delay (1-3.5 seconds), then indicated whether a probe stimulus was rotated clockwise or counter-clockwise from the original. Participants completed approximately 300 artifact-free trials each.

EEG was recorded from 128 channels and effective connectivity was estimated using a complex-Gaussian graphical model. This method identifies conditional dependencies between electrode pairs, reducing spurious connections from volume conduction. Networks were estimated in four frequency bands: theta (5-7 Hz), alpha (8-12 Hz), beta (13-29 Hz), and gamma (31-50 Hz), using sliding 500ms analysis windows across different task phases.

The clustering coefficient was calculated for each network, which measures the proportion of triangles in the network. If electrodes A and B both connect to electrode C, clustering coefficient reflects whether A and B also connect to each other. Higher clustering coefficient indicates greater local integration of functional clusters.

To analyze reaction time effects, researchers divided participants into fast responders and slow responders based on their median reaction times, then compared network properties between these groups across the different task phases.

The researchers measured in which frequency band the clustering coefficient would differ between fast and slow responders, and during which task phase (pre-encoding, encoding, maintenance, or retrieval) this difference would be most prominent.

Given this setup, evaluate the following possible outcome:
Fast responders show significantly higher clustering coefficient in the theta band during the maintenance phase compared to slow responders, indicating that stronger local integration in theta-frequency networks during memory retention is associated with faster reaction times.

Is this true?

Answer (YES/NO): NO